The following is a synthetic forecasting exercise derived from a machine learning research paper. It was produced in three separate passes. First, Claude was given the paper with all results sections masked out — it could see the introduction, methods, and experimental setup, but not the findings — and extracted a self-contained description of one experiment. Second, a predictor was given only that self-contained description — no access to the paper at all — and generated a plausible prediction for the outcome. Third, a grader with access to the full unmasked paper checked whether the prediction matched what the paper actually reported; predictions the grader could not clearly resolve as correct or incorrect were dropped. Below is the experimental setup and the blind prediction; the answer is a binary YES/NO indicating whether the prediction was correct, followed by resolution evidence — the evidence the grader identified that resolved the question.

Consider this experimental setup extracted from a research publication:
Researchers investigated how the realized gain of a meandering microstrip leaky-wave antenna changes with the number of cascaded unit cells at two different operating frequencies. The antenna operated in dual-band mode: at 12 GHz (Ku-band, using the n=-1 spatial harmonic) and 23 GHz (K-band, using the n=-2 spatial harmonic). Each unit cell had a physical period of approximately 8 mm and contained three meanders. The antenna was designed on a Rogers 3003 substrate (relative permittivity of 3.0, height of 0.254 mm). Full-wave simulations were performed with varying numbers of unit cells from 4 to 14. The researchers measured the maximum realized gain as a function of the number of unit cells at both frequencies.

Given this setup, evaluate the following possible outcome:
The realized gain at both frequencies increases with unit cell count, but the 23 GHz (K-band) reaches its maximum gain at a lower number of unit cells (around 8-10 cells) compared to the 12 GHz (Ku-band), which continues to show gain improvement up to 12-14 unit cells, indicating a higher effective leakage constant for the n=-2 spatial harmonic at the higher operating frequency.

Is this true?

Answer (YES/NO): YES